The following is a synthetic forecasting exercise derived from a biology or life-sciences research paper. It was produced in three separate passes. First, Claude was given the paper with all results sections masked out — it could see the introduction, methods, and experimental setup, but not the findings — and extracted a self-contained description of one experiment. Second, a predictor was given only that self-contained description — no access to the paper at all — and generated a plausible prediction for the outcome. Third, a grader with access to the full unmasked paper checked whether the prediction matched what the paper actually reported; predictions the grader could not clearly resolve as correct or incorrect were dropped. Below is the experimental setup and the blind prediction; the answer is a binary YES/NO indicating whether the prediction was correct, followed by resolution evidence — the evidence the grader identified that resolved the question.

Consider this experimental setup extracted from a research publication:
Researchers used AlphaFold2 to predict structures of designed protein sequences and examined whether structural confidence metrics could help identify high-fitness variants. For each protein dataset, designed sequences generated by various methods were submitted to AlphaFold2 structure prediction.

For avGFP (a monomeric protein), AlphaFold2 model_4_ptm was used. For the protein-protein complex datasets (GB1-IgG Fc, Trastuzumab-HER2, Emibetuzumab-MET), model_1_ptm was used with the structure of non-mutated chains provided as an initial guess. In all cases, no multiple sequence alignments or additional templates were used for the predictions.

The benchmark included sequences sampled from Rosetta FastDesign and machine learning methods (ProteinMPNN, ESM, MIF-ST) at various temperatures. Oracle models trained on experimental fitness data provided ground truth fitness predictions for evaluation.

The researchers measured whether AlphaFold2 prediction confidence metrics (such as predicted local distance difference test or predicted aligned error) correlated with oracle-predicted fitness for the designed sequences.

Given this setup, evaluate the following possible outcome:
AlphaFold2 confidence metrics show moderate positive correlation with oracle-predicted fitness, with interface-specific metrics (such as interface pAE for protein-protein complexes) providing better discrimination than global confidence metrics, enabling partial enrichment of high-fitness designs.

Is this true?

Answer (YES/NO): NO